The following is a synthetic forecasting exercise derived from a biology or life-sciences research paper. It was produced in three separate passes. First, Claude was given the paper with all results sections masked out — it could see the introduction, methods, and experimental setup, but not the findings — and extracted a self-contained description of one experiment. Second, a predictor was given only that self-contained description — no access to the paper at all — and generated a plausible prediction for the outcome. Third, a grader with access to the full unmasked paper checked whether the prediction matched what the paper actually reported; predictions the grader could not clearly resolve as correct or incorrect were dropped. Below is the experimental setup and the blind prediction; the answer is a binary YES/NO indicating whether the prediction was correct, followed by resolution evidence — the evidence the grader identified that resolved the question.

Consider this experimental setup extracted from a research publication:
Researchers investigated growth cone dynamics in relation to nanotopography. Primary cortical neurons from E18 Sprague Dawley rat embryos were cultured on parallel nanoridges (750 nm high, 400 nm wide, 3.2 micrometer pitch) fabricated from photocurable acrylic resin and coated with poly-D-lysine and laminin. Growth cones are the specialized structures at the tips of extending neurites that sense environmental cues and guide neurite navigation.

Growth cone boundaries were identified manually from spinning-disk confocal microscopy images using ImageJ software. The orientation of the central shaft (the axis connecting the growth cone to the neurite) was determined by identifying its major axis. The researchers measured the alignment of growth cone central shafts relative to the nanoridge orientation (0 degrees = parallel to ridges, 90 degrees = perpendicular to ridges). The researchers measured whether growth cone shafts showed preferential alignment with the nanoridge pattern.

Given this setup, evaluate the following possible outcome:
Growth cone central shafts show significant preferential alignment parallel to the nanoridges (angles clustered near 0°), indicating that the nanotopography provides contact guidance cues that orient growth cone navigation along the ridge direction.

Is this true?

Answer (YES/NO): NO